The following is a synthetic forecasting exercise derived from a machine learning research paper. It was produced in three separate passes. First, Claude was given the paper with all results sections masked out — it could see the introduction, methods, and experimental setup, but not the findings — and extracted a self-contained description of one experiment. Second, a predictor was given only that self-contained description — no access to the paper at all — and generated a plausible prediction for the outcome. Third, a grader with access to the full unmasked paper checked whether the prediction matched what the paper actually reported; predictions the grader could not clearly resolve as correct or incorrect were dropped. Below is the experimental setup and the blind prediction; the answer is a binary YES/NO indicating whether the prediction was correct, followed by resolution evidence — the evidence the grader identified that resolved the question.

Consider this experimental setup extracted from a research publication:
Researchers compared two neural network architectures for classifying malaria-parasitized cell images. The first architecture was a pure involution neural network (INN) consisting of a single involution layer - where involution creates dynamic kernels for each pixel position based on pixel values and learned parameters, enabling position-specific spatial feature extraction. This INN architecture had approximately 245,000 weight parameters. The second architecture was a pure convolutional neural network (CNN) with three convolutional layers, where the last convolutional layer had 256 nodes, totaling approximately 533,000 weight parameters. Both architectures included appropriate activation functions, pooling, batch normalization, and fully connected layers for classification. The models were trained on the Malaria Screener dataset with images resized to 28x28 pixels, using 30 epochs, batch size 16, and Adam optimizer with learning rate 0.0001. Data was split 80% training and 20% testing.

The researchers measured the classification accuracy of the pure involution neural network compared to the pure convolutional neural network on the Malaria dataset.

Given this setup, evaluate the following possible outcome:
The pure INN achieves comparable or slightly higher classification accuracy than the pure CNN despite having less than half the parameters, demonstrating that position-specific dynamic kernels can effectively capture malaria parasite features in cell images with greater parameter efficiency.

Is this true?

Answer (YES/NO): NO